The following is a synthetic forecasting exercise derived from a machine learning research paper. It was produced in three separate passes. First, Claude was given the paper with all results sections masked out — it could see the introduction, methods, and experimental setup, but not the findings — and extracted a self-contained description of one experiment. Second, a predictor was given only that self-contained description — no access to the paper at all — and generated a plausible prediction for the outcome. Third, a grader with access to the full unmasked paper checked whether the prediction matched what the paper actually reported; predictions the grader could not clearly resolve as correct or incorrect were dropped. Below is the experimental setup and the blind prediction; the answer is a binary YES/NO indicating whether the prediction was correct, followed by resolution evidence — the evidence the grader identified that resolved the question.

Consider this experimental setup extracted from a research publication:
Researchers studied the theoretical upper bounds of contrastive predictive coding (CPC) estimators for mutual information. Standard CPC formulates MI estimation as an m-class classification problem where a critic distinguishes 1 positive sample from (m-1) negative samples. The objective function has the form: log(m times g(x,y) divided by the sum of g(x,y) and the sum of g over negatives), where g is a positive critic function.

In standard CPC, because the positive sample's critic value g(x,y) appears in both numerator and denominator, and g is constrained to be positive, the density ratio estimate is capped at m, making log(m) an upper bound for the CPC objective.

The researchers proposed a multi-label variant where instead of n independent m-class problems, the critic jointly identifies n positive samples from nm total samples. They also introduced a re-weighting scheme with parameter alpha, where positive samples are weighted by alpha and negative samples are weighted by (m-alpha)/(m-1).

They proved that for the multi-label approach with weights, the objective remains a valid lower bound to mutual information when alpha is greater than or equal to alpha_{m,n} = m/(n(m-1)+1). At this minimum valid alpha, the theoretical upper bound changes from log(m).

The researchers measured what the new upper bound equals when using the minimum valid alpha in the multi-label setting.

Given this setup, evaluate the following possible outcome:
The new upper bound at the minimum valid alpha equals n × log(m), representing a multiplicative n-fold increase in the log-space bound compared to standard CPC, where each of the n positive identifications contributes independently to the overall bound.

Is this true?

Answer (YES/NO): NO